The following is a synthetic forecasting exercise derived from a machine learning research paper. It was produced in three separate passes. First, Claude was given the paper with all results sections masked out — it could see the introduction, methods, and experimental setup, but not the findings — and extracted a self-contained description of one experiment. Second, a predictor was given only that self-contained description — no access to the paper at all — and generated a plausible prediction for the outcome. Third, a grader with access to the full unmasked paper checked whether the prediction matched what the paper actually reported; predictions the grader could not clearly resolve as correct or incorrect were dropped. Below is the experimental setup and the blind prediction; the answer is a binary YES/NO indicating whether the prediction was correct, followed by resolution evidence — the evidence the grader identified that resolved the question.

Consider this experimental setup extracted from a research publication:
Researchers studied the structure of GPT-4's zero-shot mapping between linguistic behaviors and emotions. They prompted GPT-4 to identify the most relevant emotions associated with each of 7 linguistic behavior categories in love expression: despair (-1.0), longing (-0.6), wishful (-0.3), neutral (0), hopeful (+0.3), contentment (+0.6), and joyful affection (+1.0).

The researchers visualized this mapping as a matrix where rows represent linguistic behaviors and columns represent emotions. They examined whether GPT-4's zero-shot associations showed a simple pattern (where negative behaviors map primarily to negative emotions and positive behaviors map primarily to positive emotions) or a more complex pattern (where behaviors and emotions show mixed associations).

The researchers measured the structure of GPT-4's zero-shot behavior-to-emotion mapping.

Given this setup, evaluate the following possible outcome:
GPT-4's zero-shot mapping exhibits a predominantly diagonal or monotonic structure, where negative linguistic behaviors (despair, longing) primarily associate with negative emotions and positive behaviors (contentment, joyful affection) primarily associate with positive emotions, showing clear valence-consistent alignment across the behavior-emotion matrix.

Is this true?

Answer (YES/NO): YES